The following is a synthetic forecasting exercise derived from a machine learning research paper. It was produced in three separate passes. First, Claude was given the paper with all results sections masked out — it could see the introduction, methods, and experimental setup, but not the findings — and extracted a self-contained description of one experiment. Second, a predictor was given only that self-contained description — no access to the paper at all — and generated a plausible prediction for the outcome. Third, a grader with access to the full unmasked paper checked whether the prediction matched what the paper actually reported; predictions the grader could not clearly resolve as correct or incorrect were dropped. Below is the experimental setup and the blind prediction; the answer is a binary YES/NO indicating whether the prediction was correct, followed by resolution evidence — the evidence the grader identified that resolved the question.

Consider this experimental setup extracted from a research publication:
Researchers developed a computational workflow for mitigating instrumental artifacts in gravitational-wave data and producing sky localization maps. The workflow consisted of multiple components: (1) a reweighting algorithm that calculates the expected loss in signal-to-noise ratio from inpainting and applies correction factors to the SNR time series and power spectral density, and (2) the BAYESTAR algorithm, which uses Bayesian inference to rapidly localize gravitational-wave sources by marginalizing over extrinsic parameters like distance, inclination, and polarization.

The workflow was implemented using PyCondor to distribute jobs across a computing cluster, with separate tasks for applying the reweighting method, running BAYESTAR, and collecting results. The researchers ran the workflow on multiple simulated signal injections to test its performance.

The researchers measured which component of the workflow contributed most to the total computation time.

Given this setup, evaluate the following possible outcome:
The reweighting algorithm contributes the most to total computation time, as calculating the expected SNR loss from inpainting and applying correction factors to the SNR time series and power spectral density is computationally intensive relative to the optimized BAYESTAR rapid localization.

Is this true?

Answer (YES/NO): NO